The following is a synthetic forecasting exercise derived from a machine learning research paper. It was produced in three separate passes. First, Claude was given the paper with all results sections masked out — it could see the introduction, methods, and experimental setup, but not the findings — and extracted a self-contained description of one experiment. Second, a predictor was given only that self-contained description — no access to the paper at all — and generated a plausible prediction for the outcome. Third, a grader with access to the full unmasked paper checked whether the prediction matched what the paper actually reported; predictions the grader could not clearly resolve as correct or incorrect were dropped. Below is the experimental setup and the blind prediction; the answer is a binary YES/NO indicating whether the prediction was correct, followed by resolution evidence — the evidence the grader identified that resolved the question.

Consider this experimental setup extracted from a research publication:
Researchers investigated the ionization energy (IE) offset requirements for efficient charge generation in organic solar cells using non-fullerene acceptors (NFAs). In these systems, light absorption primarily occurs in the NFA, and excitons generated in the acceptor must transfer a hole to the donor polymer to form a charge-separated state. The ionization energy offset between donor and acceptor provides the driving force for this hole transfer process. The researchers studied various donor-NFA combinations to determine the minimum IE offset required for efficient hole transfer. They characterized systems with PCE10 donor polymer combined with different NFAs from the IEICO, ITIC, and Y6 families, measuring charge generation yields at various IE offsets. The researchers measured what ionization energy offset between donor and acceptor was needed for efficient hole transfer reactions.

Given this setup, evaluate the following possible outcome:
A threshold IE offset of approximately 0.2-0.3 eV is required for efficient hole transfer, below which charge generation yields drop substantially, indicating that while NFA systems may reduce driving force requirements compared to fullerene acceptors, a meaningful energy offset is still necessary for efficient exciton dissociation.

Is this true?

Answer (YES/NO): NO